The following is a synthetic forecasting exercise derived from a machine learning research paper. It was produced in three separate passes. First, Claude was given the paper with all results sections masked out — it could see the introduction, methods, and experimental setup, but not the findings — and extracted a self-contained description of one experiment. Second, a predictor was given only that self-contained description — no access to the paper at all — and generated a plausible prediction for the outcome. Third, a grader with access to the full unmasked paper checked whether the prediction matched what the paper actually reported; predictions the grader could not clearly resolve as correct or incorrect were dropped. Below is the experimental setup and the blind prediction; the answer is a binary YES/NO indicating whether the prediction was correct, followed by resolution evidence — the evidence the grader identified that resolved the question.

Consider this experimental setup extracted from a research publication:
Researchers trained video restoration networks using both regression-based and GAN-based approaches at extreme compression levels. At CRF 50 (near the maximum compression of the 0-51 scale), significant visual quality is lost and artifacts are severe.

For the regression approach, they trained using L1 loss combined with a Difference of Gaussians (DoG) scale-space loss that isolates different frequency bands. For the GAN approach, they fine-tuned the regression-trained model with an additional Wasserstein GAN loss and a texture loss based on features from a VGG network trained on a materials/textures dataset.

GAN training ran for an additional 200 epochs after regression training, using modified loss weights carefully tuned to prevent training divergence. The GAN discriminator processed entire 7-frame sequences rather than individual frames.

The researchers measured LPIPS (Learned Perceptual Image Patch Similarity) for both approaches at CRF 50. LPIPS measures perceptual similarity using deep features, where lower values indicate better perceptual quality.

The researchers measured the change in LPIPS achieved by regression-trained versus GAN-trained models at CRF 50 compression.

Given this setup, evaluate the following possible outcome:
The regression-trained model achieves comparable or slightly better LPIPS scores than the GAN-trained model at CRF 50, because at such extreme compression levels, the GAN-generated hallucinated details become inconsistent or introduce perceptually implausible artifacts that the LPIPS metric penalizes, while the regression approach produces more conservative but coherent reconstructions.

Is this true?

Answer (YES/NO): NO